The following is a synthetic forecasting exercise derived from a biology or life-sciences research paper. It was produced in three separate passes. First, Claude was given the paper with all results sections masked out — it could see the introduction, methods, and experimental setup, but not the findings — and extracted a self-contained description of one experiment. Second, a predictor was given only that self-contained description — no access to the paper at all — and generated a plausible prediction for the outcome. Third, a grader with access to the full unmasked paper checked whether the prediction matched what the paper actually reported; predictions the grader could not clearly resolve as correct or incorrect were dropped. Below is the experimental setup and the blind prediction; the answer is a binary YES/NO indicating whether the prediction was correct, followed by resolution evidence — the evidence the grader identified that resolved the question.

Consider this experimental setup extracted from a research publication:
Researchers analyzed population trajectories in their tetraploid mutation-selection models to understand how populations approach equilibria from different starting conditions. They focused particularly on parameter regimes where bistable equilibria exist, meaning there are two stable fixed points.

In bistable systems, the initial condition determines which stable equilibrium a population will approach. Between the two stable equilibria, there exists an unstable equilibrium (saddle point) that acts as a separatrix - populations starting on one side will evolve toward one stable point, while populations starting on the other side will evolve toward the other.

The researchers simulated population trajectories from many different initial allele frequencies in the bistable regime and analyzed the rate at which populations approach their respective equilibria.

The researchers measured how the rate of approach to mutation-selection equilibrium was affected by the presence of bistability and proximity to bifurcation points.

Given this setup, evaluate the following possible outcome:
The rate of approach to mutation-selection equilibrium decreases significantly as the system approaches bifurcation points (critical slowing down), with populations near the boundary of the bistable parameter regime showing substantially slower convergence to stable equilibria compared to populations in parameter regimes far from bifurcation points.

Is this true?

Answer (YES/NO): YES